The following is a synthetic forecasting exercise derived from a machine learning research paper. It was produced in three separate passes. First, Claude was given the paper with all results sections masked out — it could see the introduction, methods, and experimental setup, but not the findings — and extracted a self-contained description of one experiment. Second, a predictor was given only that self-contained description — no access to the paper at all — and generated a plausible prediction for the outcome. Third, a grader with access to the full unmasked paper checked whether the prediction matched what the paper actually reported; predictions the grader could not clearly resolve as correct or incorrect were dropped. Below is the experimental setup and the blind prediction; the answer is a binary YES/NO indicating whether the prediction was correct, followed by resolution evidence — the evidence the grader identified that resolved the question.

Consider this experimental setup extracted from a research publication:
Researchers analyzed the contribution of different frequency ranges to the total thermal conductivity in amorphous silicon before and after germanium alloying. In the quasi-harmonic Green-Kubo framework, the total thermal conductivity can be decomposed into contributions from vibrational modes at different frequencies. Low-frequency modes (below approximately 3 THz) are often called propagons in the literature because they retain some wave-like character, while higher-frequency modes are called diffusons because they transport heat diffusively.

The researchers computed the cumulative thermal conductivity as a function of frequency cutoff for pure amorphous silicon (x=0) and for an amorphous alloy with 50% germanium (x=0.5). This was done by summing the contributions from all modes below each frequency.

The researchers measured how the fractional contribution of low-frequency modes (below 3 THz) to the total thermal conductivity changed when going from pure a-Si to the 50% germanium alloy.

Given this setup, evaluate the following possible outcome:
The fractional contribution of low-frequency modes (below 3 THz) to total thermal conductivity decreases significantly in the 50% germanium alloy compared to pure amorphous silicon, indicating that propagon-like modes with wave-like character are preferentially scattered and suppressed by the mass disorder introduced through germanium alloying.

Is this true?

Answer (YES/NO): NO